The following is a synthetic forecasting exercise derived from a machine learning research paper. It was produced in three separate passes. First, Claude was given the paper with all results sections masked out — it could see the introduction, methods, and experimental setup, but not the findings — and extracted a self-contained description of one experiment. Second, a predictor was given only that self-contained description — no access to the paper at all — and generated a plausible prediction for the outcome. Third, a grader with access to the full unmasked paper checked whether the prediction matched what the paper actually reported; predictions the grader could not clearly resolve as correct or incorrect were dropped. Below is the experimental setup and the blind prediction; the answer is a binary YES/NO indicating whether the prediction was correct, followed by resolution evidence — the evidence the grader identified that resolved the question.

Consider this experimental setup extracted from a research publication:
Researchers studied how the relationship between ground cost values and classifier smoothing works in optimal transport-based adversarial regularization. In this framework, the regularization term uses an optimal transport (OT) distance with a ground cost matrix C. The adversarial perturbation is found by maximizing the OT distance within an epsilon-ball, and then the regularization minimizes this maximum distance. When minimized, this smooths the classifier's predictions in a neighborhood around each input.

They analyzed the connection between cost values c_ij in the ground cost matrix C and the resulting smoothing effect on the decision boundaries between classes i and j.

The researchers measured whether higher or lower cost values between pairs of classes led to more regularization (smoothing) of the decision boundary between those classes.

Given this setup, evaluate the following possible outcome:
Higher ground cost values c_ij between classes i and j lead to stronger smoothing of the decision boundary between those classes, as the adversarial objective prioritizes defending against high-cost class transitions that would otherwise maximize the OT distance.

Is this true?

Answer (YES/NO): NO